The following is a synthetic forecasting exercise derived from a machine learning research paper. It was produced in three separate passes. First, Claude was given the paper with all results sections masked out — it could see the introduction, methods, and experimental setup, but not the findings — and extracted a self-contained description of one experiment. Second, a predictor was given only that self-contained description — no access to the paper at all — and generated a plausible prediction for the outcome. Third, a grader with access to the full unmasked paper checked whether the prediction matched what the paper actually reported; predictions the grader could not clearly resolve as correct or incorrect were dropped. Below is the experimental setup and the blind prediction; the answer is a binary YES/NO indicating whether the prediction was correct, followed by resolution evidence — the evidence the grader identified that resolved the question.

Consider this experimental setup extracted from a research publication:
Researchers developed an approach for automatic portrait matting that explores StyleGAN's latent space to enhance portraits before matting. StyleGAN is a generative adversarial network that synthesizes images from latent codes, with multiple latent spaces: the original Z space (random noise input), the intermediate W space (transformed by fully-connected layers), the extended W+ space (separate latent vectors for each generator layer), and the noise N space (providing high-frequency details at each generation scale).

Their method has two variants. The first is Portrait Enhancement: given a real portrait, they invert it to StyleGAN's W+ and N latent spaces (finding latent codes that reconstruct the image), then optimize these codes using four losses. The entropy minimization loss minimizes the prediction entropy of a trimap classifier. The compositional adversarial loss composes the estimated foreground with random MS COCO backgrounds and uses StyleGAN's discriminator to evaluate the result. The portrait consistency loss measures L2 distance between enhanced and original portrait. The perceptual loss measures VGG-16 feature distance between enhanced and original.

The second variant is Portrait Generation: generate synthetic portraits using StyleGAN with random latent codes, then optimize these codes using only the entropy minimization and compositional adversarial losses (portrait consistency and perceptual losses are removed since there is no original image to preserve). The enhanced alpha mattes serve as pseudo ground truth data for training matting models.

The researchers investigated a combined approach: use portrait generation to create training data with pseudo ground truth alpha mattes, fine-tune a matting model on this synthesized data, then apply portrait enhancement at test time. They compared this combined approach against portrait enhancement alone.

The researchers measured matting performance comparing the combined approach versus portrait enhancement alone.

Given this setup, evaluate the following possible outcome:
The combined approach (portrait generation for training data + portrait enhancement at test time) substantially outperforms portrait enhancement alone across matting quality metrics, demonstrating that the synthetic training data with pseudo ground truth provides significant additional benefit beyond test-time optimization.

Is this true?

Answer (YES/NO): NO